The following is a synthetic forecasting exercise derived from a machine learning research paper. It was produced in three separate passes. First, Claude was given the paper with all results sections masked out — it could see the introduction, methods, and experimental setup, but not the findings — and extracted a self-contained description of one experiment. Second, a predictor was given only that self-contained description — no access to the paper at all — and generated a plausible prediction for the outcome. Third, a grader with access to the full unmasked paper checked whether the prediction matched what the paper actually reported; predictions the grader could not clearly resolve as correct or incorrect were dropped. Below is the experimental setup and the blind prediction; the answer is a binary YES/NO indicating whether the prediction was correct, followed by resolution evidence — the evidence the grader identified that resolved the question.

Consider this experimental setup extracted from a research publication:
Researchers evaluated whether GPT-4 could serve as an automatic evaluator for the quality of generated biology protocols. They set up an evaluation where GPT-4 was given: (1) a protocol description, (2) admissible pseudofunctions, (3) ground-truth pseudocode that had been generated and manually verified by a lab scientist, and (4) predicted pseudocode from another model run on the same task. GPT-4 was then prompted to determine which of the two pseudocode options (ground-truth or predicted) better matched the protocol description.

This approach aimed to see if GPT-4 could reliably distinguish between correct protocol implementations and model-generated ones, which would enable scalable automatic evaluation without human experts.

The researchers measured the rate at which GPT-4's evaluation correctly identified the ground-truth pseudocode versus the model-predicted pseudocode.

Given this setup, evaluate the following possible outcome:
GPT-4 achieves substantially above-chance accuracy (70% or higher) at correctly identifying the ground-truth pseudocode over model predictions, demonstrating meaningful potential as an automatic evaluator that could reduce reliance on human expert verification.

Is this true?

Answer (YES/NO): NO